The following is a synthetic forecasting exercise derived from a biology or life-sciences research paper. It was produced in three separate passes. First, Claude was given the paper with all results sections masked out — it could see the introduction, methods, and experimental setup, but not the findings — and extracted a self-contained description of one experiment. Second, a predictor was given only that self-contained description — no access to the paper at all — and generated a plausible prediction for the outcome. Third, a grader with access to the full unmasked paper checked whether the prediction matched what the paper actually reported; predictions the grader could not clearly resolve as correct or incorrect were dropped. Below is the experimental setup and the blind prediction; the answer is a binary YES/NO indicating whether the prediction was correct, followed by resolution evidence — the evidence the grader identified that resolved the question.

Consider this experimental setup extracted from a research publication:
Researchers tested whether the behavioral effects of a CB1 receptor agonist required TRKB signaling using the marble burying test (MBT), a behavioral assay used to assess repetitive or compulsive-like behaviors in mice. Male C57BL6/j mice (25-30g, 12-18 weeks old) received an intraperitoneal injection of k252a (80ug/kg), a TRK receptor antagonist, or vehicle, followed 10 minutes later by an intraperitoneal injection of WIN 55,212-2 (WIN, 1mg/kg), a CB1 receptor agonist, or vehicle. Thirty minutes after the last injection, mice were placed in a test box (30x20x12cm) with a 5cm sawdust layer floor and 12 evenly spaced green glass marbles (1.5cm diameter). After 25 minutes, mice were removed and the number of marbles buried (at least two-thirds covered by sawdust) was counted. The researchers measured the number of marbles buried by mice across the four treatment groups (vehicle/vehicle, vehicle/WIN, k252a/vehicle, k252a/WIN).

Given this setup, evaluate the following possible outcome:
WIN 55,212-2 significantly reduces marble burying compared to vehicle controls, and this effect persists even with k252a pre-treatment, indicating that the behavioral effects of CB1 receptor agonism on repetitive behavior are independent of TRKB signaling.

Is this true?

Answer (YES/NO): NO